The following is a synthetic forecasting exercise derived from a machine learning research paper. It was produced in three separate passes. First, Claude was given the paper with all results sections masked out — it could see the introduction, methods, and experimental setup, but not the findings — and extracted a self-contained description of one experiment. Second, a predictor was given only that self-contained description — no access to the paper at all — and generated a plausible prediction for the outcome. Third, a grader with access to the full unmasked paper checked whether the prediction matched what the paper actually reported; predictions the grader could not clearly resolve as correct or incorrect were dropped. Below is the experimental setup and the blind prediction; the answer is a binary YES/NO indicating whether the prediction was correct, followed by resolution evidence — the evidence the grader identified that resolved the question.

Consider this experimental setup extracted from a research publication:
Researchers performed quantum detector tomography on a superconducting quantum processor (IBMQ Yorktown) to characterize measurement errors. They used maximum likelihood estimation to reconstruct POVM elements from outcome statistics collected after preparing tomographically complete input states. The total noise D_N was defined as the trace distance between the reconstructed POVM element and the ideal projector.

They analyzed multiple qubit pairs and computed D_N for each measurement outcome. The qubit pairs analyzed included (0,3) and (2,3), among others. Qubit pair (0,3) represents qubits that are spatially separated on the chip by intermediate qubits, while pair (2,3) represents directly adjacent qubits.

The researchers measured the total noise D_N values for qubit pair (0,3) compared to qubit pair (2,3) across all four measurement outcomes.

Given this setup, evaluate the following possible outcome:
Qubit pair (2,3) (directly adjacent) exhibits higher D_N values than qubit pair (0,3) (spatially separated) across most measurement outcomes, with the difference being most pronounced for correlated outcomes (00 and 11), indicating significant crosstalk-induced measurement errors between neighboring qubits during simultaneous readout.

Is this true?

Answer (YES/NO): NO